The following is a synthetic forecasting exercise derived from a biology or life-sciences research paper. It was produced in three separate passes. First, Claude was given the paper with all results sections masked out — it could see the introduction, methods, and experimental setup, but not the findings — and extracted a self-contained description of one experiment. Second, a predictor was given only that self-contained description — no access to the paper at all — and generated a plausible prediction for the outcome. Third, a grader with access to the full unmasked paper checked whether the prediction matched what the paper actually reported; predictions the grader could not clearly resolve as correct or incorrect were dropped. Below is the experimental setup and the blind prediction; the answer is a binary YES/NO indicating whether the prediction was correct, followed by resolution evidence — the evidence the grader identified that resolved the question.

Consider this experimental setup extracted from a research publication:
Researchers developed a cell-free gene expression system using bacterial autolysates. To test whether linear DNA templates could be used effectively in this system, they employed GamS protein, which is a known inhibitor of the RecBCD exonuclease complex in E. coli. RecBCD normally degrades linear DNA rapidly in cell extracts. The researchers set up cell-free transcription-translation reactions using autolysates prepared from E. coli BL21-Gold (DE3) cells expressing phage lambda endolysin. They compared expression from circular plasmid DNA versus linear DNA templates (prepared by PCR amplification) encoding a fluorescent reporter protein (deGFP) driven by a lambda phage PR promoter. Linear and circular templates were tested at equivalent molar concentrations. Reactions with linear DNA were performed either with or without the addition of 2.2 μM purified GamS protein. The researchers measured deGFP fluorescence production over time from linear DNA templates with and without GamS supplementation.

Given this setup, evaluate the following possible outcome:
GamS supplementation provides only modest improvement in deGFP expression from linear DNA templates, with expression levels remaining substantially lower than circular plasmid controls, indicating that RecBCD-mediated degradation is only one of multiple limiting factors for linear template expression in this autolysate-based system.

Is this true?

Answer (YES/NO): NO